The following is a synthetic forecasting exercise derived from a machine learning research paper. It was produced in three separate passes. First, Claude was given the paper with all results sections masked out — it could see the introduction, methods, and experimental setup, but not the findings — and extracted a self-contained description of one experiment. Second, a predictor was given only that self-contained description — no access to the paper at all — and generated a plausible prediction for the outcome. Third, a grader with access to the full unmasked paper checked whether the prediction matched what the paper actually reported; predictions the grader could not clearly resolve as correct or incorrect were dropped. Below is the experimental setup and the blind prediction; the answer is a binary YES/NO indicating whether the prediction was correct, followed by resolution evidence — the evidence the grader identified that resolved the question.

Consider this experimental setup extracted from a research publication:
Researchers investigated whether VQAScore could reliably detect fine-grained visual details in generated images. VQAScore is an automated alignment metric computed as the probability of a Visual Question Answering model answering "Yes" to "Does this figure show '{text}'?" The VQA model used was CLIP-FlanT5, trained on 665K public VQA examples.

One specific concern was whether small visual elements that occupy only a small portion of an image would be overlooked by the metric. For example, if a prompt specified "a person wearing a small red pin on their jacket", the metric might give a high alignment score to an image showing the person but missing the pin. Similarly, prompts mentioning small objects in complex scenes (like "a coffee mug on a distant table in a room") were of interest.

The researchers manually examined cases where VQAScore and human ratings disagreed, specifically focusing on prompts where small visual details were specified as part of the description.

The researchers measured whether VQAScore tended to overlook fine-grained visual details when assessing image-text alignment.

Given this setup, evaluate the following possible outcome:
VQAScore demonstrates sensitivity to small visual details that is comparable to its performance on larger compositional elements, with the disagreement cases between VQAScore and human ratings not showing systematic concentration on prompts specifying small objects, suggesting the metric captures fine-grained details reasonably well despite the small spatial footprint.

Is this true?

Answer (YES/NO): NO